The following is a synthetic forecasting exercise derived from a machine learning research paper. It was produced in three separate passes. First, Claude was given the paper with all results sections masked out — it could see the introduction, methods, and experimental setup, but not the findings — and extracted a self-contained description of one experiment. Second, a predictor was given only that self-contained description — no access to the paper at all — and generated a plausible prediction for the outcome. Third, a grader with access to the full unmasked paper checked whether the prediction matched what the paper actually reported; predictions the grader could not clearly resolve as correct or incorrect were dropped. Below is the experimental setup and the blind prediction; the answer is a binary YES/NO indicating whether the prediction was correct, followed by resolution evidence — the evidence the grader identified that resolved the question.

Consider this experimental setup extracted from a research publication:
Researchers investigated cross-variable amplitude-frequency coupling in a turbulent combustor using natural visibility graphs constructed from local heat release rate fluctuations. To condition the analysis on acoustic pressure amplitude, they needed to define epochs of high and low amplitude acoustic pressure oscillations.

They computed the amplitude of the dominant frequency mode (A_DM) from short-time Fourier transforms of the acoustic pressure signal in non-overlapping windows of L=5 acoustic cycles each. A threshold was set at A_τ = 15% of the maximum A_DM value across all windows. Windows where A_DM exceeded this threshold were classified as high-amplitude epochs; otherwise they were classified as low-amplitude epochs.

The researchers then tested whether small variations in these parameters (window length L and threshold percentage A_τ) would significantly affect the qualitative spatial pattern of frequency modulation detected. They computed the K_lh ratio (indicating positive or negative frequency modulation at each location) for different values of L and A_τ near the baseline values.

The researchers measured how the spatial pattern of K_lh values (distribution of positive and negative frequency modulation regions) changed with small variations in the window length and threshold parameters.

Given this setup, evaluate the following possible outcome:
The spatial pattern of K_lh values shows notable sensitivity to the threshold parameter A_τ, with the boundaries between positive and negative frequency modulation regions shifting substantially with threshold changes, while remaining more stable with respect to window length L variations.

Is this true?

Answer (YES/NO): NO